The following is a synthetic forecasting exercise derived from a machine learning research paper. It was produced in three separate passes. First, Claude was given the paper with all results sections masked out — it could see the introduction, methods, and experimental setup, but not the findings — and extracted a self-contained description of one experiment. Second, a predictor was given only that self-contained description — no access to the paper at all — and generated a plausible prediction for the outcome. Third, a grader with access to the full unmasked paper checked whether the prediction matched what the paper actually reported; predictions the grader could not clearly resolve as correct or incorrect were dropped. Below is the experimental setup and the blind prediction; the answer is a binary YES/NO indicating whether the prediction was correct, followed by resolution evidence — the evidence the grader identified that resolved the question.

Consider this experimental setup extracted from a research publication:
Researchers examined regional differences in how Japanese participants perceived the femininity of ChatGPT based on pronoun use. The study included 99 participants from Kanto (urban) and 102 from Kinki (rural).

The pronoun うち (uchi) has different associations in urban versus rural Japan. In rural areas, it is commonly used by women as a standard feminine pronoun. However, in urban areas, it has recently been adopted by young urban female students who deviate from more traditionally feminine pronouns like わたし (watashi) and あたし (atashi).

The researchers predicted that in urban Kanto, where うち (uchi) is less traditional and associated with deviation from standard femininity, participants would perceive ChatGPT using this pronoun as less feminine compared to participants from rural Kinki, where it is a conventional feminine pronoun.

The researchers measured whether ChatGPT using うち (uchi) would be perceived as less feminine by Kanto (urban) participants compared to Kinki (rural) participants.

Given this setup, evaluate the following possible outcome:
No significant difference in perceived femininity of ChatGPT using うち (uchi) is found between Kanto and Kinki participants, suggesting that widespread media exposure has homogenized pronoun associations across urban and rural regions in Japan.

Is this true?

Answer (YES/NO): YES